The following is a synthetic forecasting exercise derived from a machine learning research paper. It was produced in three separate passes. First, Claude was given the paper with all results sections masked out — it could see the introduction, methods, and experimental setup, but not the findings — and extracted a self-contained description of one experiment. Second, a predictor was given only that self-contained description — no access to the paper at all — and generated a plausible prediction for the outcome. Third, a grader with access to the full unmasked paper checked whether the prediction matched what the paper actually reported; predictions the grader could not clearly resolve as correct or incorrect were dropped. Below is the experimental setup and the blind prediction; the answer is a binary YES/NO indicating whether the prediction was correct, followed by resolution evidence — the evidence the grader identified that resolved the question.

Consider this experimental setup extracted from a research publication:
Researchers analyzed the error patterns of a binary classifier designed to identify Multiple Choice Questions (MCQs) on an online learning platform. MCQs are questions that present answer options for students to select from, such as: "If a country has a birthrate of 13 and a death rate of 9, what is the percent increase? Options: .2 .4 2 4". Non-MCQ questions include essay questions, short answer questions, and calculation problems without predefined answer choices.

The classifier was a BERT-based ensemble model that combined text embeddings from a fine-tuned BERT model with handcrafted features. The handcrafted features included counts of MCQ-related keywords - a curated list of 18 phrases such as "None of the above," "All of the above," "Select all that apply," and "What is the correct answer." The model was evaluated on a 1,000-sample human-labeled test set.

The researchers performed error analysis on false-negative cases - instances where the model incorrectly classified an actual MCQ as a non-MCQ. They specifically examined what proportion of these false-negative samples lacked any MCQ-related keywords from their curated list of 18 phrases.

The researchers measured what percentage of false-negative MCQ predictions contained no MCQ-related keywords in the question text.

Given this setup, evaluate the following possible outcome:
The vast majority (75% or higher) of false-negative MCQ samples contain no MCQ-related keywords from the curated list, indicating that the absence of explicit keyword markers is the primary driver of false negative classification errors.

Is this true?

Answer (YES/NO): NO